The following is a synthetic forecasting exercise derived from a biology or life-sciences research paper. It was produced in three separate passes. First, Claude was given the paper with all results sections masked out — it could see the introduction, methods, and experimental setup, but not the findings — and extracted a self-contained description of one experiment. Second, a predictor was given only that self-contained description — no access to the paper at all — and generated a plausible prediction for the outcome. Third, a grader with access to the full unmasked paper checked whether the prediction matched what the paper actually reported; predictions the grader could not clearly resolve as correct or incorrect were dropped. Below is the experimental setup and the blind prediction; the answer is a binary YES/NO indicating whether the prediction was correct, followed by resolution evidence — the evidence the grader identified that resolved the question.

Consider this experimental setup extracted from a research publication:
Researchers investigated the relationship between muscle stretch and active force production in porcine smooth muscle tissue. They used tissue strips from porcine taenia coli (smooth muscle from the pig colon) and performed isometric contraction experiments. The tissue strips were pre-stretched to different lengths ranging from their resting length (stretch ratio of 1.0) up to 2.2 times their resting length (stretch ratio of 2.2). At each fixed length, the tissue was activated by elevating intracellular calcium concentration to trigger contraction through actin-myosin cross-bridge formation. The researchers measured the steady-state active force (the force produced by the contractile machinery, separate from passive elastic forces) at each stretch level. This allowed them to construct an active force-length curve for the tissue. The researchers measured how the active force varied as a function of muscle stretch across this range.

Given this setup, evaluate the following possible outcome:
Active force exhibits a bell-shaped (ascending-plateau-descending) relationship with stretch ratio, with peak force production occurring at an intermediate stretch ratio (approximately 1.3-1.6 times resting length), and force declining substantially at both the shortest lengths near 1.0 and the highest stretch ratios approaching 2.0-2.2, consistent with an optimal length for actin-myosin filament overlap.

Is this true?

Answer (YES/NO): NO